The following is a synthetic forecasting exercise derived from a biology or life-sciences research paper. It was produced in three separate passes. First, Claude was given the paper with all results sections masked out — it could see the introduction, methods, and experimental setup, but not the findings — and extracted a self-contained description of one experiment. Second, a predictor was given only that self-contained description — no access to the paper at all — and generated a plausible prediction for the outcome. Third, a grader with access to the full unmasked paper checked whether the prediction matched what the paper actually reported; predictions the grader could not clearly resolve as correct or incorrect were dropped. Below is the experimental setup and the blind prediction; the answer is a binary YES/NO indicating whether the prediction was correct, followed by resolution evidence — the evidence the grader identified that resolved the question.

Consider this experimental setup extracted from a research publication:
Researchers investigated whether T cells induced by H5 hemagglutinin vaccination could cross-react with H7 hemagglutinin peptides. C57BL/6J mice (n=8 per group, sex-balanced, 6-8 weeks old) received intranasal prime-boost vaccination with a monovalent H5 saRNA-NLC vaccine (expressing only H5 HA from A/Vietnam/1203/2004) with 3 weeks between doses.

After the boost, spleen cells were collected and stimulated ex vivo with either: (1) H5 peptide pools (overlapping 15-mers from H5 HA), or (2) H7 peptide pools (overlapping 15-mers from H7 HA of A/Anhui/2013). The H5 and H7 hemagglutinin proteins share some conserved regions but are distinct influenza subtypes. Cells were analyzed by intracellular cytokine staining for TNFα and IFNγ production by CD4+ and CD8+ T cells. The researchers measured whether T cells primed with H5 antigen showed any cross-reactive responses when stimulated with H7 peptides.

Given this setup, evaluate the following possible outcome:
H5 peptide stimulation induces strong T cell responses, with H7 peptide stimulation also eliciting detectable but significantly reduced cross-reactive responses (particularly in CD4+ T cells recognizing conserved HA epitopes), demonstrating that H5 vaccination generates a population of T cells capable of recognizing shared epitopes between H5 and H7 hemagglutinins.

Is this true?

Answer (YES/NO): NO